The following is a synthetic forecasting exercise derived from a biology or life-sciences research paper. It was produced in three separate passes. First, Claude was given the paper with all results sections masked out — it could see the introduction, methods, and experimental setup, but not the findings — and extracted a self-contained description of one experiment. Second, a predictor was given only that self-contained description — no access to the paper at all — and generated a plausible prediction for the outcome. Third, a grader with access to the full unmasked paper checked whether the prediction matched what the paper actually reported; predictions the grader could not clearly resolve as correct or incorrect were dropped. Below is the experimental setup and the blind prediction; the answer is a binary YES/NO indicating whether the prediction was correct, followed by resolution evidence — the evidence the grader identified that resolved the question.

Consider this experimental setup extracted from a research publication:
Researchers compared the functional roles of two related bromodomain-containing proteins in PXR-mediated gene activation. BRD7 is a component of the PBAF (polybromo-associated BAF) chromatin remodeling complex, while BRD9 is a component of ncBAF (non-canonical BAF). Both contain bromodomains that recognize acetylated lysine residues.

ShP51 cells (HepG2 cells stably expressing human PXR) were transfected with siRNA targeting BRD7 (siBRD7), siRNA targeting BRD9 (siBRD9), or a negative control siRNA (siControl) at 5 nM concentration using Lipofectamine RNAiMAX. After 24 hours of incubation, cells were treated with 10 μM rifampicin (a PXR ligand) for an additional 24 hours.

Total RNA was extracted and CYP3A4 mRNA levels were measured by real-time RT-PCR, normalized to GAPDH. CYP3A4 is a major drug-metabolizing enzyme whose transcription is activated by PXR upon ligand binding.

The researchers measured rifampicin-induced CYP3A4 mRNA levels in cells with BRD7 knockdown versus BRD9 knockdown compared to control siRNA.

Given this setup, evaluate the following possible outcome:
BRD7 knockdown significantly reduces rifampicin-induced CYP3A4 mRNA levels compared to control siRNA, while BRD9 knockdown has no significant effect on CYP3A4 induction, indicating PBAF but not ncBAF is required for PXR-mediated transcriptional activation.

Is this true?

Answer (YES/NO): NO